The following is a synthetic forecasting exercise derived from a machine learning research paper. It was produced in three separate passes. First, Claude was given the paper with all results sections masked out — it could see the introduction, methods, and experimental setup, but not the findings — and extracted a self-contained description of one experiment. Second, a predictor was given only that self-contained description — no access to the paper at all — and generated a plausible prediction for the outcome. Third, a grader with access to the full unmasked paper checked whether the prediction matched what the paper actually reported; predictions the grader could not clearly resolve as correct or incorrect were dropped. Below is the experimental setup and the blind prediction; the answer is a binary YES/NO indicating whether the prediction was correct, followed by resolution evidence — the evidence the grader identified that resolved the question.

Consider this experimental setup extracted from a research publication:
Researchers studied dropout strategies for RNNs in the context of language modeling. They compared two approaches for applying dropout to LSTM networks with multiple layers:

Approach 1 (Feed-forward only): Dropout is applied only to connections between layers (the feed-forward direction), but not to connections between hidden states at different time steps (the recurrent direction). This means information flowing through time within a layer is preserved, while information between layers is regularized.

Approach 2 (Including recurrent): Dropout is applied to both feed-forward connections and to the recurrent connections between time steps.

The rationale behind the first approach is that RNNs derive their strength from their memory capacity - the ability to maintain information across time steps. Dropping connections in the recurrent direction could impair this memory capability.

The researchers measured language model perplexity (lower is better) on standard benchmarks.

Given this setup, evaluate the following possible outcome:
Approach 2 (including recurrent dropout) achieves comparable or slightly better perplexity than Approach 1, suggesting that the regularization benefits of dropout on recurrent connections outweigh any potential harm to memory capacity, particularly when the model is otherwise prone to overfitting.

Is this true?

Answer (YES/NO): NO